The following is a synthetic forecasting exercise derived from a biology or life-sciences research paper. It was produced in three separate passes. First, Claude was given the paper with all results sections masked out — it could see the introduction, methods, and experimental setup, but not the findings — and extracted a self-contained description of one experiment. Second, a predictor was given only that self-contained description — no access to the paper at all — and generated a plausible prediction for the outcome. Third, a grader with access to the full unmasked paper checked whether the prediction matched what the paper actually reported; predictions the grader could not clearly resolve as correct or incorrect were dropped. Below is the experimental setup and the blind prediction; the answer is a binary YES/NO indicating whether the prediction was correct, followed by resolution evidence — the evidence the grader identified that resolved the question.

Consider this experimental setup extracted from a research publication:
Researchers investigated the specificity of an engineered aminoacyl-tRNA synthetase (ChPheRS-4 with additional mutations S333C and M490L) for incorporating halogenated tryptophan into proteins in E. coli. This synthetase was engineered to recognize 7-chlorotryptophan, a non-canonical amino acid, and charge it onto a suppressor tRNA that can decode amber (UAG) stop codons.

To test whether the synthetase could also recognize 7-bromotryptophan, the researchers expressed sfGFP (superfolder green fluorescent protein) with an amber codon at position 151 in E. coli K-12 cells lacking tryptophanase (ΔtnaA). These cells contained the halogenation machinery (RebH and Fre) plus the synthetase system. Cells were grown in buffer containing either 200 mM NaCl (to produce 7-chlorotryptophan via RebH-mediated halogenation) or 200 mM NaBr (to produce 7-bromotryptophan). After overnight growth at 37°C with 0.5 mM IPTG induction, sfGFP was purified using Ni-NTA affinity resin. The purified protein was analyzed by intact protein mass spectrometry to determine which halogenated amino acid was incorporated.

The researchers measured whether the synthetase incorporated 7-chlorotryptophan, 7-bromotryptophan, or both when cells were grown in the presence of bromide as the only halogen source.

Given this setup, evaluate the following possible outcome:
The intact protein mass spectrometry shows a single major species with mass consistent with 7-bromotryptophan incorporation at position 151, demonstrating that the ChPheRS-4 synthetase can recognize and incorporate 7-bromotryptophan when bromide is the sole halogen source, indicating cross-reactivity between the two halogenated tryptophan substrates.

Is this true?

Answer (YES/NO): YES